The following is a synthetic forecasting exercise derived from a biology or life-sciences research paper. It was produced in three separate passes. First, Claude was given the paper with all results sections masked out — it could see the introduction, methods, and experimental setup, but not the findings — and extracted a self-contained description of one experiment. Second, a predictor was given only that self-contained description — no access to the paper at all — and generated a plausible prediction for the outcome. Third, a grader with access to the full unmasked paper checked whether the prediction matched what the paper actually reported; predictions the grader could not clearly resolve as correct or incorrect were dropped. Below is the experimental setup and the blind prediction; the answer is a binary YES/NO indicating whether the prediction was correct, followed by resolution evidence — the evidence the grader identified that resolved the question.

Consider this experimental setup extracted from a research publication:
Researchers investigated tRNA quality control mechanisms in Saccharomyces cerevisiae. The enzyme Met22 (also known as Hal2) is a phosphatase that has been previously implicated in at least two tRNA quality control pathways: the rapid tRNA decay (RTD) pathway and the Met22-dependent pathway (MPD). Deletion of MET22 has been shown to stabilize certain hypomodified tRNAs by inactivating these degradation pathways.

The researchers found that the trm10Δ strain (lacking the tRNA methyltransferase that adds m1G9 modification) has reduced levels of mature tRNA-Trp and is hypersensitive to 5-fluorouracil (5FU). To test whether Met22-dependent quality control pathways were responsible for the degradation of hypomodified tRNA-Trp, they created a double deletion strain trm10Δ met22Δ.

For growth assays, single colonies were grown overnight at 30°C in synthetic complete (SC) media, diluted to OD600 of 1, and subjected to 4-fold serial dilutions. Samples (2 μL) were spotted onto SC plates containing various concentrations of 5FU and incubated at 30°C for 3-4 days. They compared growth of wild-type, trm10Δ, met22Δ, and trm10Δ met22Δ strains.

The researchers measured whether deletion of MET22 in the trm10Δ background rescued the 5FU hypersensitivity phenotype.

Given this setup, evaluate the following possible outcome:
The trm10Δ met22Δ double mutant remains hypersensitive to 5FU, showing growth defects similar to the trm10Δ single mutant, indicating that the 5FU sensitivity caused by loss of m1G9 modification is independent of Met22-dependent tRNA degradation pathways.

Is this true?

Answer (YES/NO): NO